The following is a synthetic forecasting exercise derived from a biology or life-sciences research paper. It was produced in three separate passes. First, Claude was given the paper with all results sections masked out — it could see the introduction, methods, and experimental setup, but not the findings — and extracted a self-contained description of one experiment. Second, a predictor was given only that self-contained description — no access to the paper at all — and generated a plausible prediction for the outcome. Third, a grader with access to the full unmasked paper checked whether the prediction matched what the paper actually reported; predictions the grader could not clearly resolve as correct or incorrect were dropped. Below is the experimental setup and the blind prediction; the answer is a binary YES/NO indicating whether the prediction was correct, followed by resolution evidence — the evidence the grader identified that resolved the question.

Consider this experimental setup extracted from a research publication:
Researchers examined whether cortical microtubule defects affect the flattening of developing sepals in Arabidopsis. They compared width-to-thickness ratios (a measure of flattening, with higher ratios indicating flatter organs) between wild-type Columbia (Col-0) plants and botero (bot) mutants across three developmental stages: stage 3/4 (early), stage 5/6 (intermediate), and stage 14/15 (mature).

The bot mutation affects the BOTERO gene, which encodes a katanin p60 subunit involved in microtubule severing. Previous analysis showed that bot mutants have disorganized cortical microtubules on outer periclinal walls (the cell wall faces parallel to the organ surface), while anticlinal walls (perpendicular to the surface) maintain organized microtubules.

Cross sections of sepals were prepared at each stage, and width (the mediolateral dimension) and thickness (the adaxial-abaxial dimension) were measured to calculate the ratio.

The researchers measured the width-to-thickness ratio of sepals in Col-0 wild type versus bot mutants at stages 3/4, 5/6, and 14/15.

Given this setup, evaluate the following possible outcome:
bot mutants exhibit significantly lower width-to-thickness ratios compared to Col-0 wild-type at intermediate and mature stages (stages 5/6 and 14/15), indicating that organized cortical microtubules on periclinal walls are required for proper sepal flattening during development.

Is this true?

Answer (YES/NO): NO